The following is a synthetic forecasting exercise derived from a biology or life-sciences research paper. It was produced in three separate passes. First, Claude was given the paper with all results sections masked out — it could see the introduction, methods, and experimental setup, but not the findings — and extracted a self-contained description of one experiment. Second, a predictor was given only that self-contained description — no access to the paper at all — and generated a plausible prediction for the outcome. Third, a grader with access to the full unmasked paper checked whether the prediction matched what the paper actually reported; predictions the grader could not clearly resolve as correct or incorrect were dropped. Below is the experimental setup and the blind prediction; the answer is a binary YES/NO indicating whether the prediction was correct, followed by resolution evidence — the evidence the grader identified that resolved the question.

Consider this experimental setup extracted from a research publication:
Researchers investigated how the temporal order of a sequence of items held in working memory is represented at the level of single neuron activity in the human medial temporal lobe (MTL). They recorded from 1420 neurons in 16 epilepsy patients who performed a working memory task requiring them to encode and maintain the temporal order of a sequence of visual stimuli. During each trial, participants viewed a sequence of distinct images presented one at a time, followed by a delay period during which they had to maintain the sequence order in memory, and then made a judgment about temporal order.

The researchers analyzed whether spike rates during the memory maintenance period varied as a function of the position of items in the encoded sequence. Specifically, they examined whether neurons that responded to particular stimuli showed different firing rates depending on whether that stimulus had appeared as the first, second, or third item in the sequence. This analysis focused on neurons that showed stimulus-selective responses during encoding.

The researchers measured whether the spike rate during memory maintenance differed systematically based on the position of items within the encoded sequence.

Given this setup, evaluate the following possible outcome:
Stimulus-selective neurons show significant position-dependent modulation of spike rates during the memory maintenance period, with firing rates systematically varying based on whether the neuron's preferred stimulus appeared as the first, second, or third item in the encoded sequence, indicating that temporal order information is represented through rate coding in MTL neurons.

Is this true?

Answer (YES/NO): NO